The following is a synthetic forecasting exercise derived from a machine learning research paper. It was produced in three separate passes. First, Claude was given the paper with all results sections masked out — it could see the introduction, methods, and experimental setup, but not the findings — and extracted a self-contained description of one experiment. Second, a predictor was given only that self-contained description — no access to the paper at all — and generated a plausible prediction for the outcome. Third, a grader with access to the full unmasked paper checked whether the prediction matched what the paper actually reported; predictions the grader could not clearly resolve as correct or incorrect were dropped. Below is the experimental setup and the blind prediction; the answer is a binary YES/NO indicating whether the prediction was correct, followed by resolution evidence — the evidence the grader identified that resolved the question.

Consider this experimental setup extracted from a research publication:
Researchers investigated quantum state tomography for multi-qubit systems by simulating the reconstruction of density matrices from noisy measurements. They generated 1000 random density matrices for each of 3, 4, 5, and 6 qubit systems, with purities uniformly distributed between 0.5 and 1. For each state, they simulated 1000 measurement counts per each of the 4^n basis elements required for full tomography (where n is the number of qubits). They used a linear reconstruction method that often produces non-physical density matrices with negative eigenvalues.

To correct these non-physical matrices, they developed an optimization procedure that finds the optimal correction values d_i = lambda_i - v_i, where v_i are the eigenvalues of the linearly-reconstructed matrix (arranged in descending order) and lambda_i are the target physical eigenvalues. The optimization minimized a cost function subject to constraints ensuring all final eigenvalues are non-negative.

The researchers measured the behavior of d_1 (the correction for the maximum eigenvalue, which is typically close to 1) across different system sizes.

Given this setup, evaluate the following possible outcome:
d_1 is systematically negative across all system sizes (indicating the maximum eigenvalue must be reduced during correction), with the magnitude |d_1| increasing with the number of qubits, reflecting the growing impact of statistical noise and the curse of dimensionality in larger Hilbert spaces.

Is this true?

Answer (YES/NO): NO